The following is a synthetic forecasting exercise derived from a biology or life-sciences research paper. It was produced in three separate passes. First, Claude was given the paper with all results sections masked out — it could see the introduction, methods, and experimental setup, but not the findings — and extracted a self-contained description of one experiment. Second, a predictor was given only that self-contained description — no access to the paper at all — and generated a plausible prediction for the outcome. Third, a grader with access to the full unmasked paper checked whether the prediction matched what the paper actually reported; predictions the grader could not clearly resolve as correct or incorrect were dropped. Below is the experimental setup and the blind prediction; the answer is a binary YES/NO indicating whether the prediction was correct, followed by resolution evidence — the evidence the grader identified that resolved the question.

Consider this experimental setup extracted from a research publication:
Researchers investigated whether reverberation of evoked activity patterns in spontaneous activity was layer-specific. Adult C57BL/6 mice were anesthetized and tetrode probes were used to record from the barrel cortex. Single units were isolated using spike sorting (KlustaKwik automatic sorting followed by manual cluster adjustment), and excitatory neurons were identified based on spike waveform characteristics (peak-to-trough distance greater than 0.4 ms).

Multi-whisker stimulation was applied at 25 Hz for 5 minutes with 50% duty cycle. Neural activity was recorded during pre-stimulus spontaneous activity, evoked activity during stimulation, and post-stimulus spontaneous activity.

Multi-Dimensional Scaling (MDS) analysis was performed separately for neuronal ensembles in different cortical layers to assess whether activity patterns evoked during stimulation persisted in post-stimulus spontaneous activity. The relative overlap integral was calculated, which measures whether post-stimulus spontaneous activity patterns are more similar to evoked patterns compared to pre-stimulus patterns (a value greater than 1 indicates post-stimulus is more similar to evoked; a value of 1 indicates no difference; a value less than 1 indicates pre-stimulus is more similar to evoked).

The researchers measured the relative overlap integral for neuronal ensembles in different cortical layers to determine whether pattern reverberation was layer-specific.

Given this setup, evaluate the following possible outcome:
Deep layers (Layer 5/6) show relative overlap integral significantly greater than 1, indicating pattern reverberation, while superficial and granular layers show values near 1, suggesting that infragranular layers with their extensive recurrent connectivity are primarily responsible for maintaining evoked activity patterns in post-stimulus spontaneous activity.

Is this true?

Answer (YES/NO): NO